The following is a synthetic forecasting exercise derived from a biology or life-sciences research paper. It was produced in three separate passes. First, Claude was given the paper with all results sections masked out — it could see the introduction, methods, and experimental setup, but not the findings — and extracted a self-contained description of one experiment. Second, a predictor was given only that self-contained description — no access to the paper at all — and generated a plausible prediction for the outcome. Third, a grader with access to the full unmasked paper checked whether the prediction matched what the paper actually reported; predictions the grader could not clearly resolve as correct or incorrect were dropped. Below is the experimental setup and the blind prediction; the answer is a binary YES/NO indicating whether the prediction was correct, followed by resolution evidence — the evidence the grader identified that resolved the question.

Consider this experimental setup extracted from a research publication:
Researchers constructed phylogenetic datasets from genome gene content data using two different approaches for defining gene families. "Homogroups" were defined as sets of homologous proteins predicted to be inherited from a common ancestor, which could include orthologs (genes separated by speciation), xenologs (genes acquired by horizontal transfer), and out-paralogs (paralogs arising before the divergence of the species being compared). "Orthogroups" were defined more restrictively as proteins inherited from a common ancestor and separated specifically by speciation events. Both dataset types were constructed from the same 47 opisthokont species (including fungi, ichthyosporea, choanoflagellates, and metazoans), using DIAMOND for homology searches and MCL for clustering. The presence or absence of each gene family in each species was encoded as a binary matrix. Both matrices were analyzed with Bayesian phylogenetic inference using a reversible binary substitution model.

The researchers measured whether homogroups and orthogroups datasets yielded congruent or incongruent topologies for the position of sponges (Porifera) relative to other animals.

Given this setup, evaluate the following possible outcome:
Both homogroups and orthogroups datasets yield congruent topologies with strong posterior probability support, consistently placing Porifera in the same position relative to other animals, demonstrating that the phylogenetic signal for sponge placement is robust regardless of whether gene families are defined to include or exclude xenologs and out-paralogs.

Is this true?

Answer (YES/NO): YES